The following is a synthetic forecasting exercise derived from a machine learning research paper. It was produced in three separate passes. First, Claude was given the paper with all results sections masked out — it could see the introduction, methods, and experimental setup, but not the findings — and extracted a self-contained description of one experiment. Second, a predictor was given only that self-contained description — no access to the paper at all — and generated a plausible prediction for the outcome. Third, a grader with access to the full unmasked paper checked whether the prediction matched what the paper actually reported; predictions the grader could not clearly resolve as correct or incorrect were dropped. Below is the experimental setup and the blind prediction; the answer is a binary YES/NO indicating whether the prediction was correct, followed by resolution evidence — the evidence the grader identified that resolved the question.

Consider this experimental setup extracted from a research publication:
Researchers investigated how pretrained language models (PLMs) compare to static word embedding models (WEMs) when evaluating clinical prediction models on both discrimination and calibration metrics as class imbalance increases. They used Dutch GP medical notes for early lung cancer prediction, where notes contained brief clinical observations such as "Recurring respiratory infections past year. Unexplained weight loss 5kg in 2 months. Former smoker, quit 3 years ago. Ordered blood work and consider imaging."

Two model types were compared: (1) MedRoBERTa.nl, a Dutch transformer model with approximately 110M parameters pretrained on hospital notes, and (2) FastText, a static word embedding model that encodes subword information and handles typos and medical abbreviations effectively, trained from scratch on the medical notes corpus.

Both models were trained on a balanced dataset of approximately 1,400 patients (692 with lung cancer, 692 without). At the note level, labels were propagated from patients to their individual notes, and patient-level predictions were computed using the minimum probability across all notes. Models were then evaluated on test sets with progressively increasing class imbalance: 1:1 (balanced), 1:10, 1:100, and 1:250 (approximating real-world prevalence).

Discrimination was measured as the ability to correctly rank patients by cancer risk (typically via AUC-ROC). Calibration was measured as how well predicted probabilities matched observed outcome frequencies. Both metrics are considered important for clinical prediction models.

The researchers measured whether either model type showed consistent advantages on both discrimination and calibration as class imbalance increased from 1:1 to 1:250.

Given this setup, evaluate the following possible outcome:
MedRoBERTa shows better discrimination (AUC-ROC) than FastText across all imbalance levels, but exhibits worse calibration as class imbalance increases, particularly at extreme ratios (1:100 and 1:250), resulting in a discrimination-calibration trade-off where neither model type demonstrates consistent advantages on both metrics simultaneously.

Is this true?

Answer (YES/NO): YES